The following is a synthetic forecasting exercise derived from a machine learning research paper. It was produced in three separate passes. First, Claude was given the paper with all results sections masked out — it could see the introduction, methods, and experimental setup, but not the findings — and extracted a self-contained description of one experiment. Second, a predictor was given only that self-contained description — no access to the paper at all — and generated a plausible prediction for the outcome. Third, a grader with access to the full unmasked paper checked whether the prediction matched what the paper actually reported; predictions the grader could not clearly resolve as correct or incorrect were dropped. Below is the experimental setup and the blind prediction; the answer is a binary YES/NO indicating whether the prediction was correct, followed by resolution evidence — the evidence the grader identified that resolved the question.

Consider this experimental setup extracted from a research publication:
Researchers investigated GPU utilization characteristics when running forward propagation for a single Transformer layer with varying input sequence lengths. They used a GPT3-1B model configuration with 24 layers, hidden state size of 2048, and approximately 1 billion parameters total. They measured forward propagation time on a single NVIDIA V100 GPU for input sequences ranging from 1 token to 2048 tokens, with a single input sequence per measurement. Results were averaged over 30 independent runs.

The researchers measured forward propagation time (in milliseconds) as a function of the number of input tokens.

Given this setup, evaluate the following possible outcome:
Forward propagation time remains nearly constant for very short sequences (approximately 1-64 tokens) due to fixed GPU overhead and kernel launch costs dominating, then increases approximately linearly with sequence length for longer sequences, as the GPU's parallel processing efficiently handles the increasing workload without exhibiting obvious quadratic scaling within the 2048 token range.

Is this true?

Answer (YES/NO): NO